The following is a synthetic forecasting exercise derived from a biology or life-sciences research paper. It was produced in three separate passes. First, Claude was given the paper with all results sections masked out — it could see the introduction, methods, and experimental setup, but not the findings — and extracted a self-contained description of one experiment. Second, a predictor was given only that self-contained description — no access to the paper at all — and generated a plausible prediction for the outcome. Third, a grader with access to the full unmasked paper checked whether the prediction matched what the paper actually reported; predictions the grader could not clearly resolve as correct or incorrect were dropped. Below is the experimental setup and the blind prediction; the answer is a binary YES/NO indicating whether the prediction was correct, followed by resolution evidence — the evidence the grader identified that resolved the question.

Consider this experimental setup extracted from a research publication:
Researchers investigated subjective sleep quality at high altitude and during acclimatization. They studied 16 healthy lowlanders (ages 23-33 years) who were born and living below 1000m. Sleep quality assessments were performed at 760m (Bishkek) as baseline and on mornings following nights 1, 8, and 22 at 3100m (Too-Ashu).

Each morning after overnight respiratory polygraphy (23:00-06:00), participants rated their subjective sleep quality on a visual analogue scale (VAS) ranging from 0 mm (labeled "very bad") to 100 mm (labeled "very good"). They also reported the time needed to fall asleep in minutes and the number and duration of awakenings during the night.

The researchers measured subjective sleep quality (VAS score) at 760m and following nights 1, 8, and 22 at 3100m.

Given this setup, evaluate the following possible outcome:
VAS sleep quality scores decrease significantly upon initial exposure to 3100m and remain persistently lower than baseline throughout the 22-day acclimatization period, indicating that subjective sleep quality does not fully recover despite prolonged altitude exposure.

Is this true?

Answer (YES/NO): NO